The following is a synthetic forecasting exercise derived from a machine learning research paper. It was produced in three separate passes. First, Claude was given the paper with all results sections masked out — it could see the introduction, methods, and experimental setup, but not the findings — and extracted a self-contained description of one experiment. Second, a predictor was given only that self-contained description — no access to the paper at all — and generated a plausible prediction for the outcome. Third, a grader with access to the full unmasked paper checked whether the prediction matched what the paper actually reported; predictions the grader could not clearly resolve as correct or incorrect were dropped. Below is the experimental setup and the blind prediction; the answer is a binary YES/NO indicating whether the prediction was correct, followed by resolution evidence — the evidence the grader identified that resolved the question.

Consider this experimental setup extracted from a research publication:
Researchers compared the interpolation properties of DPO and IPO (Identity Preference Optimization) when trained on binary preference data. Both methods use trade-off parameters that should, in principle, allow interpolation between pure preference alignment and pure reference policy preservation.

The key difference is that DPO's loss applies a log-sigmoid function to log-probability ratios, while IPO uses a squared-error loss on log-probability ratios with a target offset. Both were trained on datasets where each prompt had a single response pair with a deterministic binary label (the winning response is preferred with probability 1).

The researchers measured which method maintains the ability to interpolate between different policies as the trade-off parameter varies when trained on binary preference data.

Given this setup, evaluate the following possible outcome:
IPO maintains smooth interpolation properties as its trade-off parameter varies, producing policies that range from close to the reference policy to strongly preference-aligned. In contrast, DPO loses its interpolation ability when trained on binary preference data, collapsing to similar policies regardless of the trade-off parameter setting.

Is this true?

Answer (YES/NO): YES